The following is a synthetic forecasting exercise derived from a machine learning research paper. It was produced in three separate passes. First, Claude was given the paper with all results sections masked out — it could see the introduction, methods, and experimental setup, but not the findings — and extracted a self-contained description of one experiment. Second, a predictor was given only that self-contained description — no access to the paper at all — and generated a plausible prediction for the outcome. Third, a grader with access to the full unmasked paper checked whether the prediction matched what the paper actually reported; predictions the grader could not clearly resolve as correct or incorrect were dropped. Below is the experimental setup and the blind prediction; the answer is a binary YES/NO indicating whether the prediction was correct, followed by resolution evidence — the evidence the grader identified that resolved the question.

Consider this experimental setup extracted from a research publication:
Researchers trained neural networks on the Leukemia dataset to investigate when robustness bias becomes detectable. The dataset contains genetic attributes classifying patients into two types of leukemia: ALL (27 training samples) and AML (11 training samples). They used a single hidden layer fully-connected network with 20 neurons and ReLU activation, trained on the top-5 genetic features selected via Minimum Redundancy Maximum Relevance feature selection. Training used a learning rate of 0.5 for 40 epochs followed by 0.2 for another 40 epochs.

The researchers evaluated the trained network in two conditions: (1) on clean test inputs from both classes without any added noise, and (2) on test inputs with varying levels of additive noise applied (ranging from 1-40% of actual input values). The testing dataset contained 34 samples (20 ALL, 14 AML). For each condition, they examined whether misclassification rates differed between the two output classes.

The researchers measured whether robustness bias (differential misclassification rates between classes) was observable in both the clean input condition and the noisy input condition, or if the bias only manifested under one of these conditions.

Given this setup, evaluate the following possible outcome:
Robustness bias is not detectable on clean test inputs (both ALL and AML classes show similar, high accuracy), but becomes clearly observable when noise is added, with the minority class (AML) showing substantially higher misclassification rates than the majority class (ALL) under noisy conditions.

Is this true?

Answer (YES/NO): YES